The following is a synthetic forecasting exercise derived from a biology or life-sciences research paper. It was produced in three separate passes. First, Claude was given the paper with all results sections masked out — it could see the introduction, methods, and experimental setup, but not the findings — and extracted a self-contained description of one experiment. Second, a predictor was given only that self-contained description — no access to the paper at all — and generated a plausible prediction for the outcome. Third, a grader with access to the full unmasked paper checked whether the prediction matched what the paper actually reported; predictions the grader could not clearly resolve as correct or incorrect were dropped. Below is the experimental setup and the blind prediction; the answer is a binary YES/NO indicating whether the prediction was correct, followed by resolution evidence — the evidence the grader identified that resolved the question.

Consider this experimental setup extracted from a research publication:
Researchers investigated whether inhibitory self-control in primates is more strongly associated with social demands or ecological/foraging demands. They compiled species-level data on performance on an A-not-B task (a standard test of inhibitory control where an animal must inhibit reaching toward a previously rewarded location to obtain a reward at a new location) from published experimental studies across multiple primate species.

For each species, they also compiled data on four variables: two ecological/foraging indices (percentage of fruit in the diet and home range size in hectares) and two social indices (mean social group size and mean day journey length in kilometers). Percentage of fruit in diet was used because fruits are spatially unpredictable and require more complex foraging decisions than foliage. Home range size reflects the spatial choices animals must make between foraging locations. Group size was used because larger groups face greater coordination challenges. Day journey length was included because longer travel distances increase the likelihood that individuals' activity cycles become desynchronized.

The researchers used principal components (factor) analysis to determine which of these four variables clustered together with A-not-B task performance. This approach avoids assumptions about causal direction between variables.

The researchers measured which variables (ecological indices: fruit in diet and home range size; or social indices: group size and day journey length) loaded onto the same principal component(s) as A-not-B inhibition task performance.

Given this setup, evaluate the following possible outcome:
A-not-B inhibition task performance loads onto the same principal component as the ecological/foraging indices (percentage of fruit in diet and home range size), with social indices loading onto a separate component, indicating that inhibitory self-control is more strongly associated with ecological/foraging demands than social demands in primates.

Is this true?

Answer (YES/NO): NO